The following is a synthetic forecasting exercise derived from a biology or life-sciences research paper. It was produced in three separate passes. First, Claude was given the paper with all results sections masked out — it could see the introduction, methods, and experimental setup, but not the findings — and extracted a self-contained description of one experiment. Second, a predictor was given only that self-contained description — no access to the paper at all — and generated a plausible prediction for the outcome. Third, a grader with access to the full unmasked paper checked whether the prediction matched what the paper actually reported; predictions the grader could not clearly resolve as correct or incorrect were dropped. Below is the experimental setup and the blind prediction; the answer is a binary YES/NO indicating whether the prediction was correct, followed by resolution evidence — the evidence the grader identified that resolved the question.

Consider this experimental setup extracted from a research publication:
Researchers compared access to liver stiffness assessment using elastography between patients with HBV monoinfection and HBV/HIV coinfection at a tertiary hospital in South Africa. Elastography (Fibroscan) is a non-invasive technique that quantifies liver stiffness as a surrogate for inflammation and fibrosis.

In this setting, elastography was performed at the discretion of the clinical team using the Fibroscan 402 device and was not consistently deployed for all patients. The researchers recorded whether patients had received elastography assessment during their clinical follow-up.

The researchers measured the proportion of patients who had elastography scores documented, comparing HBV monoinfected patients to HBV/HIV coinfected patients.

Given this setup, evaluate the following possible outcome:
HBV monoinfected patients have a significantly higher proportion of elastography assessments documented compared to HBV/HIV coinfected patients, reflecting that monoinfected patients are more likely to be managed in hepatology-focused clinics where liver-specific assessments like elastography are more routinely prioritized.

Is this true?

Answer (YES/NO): NO